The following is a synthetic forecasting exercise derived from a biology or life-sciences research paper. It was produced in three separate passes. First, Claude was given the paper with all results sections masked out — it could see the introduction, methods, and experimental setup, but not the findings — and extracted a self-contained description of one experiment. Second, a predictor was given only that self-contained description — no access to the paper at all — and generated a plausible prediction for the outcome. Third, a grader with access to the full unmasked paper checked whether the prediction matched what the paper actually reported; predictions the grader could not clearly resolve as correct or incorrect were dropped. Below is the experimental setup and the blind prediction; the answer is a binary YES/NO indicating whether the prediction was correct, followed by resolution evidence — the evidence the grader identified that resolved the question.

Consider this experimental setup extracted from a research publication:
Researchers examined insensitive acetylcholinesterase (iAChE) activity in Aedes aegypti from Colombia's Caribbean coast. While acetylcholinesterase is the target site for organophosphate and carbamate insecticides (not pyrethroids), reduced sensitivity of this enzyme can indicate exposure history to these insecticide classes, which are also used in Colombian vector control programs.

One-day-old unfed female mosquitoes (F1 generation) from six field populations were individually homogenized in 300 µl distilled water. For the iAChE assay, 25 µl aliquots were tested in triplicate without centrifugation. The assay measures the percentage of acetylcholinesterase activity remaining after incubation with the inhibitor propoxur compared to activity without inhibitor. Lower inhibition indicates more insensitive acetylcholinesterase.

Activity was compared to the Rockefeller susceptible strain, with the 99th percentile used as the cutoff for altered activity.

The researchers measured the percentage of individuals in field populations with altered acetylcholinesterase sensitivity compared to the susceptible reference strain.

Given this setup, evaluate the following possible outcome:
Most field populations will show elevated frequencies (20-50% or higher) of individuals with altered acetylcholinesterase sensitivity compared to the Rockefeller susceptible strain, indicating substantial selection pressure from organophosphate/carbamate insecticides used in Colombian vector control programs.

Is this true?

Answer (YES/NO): NO